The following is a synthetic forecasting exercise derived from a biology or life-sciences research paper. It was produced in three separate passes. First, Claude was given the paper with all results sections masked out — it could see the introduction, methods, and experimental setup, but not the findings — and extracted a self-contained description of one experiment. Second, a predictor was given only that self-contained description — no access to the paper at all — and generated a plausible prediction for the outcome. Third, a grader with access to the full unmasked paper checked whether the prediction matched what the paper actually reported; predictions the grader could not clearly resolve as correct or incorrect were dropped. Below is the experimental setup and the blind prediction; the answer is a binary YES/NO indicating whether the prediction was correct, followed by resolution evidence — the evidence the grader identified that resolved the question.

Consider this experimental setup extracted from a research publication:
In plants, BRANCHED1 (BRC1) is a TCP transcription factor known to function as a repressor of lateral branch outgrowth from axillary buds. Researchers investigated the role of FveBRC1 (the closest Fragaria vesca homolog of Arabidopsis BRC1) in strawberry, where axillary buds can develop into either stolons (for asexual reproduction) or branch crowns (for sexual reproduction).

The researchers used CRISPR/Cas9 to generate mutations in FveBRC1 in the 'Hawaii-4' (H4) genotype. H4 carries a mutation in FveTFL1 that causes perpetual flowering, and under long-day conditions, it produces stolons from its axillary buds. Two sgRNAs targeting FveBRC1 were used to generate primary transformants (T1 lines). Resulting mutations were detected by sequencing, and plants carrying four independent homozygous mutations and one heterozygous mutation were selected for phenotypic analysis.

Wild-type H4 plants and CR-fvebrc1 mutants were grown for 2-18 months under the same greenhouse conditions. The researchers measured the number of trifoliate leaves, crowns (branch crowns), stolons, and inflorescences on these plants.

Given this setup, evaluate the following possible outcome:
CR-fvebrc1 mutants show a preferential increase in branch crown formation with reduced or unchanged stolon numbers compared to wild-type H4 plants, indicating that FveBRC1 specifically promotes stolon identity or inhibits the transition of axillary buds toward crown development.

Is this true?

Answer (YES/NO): YES